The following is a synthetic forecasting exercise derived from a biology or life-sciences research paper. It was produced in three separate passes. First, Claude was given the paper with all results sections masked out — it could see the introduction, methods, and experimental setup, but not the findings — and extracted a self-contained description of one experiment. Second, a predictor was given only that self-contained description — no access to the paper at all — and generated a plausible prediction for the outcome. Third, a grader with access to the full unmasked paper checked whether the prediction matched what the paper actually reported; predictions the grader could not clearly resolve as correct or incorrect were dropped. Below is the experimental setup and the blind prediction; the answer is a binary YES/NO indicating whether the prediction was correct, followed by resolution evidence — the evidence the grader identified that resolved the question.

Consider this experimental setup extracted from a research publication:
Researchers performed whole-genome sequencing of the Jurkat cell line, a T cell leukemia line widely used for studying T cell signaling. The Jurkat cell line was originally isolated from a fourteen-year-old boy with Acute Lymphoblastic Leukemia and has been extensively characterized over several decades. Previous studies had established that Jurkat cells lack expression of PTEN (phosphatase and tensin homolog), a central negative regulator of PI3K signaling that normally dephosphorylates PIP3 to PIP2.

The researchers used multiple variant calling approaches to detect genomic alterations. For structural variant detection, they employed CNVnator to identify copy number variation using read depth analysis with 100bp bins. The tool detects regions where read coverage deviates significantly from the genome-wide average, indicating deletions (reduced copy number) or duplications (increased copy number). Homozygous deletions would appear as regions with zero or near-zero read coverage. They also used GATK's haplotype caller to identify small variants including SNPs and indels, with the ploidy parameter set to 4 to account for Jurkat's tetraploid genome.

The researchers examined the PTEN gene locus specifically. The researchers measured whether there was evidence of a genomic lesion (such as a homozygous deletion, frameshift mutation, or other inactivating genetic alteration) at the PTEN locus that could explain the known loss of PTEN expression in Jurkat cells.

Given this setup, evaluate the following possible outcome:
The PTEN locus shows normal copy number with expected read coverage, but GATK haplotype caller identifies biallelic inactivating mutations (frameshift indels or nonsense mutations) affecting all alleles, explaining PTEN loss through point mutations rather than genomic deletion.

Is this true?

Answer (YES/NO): YES